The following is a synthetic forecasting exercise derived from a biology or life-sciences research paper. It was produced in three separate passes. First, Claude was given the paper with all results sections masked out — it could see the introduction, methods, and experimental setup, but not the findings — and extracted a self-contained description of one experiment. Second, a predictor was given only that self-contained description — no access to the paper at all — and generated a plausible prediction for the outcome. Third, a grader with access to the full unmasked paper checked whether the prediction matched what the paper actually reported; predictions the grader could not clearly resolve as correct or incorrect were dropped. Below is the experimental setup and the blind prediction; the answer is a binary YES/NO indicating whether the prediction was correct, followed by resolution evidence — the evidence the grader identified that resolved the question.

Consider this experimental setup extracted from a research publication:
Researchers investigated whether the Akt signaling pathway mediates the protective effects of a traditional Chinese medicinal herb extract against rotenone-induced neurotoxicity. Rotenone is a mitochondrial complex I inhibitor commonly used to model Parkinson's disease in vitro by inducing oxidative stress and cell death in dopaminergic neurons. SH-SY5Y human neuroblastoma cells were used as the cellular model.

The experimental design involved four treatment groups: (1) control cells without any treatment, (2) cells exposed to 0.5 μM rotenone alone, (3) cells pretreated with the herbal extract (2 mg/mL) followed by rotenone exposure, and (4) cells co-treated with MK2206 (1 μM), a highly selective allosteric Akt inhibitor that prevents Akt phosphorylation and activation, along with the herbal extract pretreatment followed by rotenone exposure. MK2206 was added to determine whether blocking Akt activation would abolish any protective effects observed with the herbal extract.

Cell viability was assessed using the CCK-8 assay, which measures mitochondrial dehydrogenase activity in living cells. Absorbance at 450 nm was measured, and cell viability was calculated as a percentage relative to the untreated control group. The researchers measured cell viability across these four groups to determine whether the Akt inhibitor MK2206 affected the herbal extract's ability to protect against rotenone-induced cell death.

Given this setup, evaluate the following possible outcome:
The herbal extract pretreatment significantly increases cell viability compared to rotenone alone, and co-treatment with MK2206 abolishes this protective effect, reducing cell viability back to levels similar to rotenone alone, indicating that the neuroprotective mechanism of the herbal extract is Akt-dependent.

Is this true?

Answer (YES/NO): YES